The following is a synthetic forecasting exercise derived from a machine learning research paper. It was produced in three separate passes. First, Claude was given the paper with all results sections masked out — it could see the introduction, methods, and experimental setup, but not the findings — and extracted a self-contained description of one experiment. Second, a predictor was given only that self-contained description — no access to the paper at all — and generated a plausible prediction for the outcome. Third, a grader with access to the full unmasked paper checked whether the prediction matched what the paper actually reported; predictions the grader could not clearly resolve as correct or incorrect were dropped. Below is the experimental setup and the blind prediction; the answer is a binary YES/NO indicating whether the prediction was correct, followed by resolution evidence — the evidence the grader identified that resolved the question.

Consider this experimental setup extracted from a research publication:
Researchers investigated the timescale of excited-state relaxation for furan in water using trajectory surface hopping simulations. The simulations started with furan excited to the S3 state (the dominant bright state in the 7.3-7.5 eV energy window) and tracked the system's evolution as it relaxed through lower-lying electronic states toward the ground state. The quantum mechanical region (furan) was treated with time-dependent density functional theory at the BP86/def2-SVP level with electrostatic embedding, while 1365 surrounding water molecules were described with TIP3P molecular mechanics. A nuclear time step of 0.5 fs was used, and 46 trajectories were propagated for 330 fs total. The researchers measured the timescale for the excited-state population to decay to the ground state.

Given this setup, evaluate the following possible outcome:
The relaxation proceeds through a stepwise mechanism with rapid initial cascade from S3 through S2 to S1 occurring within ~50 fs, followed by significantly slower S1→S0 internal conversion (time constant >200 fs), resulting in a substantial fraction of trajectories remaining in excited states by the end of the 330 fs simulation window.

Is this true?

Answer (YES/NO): NO